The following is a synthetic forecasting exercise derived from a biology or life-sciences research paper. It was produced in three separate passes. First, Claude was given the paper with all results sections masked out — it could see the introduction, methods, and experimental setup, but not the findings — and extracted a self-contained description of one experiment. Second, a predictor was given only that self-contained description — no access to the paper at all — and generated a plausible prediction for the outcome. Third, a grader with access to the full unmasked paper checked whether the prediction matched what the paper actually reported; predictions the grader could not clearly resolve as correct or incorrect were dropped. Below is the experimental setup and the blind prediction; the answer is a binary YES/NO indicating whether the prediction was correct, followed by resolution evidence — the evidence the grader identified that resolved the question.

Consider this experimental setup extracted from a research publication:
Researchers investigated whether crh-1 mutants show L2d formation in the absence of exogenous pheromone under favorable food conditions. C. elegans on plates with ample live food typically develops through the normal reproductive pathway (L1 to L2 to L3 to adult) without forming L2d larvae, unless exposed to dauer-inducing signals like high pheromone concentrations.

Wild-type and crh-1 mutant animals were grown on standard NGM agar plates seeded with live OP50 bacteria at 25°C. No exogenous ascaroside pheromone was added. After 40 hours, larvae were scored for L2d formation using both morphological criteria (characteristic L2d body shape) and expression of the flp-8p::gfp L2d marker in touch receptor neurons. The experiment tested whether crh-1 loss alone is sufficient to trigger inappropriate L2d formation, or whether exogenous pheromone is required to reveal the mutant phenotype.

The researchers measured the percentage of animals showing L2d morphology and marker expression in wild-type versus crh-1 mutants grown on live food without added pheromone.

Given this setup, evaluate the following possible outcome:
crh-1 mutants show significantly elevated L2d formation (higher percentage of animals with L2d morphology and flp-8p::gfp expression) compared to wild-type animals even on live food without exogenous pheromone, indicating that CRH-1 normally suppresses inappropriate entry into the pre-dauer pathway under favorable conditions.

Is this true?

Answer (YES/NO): NO